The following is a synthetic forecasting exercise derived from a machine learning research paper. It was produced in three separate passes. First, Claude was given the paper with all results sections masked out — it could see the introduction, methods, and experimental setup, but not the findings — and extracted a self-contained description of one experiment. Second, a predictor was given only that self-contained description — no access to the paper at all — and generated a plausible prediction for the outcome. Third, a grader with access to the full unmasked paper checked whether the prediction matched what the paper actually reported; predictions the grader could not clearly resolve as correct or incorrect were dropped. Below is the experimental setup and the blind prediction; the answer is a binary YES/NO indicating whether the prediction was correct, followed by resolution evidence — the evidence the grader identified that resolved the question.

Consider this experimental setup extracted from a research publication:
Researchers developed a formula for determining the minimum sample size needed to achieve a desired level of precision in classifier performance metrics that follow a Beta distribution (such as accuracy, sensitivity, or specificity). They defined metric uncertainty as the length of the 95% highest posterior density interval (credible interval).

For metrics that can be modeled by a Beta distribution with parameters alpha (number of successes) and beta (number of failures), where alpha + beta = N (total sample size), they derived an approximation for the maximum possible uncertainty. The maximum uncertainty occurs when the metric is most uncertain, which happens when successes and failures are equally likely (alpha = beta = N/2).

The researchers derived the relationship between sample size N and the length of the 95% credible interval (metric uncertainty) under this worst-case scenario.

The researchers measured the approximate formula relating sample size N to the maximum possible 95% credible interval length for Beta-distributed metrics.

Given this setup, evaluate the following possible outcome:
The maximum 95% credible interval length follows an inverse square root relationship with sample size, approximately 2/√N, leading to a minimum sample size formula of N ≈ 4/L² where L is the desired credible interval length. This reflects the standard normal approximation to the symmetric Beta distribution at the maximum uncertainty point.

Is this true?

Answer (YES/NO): YES